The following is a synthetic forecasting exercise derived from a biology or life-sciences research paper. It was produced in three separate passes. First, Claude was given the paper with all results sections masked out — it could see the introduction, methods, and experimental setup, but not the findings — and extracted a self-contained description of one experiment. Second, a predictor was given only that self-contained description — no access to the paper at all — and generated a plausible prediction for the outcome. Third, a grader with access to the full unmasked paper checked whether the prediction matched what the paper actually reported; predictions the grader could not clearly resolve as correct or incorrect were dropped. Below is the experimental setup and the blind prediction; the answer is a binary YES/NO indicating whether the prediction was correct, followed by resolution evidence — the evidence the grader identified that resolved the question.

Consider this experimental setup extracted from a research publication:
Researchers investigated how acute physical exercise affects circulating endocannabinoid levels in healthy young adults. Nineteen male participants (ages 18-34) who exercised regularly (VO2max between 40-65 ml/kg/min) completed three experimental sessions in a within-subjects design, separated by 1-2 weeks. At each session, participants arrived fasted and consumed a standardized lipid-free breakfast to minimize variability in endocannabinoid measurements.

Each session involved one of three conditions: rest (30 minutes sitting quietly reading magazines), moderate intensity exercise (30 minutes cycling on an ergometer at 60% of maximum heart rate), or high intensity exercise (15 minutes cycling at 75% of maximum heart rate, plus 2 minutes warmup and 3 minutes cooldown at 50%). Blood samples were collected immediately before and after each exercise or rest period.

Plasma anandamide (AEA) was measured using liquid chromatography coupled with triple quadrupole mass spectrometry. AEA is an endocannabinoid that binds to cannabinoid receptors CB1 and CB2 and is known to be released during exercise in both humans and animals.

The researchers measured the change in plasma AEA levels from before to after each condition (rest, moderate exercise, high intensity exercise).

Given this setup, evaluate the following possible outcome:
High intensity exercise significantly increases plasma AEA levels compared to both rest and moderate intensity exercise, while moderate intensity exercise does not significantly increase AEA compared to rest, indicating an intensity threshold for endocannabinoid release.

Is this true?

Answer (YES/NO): NO